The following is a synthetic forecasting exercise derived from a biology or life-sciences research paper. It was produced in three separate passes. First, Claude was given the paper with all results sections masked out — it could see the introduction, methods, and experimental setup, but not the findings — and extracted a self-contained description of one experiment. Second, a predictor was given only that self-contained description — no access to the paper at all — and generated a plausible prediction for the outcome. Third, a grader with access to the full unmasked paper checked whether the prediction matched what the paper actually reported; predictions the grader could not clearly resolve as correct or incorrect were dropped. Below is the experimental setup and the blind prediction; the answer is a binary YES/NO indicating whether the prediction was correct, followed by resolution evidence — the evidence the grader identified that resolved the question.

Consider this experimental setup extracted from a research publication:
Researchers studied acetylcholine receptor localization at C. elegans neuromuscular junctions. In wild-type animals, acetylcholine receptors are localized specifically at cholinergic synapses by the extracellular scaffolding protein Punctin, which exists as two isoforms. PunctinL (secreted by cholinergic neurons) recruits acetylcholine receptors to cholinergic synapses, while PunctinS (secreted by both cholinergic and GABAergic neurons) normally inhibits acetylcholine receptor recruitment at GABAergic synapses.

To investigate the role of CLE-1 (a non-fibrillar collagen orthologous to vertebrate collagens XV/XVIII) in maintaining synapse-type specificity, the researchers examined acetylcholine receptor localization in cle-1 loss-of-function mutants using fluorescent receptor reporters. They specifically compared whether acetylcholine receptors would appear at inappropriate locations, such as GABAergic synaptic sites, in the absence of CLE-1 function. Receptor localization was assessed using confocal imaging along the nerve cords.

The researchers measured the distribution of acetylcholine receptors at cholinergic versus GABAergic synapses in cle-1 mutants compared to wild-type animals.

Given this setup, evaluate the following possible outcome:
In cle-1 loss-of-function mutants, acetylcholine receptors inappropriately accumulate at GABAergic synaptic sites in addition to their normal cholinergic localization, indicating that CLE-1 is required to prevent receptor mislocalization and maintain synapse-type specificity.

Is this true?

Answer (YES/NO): NO